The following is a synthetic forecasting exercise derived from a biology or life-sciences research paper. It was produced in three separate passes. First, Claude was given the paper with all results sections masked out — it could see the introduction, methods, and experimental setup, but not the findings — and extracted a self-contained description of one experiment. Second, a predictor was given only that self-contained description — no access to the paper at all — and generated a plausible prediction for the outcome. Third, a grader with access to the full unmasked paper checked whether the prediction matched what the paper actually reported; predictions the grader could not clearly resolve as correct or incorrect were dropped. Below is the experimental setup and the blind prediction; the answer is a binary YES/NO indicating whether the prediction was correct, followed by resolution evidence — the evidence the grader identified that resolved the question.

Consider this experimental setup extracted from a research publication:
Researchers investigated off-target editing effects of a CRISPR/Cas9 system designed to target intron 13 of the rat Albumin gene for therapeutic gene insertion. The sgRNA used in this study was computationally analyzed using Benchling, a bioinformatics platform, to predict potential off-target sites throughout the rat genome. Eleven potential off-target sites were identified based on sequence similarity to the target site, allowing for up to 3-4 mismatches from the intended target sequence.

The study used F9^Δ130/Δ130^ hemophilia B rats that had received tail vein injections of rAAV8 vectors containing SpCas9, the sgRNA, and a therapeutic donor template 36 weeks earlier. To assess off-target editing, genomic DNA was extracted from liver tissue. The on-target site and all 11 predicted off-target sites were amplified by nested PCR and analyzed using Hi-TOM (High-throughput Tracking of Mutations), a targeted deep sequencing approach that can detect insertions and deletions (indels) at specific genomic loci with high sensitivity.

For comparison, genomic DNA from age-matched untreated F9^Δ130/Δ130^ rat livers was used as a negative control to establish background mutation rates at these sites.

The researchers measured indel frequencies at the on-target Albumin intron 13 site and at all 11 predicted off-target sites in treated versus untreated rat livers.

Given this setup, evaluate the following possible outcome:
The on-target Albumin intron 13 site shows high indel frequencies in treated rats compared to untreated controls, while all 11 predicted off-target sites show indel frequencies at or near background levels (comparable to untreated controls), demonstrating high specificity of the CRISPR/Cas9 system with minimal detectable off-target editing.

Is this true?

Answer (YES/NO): YES